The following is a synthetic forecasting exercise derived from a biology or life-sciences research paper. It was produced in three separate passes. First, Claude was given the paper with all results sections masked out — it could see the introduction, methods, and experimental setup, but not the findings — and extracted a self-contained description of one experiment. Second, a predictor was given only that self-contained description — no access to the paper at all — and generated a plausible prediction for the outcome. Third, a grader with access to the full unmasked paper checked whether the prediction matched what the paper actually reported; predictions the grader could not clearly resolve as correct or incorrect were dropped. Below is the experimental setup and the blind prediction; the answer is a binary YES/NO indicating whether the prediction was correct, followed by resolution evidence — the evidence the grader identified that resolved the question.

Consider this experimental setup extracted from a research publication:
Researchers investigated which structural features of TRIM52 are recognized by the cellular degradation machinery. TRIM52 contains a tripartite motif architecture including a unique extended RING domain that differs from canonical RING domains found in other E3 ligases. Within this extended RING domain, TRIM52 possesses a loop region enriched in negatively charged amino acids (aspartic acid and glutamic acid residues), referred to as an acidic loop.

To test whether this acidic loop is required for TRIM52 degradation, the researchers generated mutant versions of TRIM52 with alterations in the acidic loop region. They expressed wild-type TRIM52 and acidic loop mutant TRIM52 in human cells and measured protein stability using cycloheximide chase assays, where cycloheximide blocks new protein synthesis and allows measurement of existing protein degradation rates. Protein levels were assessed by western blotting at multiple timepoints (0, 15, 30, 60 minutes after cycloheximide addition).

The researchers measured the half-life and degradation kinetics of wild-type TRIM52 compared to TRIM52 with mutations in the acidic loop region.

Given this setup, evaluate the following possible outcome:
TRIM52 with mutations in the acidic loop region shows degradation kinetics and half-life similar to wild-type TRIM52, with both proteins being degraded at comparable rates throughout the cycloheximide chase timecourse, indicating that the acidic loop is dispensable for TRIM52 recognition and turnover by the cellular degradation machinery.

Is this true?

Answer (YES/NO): NO